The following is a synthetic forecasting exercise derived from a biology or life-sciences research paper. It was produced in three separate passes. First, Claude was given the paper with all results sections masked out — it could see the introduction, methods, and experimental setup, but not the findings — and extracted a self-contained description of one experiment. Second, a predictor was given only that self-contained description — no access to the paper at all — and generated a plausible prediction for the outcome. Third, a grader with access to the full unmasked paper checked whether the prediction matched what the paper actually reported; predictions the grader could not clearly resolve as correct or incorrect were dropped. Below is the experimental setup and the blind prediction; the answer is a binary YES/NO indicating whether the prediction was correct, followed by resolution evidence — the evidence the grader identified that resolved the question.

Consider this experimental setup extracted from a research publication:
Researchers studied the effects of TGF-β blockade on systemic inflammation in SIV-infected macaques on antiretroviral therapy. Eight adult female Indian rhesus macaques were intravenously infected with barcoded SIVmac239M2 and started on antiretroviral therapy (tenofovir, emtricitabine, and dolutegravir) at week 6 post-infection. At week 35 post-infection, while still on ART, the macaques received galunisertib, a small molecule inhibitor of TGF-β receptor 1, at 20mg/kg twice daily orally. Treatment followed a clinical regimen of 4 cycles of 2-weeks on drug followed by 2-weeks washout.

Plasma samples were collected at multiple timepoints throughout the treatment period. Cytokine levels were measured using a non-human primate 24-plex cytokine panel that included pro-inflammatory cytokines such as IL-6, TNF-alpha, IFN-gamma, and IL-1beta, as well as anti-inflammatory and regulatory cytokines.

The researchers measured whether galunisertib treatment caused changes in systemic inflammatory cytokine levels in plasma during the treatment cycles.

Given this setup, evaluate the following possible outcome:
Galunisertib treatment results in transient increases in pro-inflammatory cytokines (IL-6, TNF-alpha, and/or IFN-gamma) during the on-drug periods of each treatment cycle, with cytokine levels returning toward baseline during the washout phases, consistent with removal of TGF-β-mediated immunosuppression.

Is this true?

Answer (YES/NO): NO